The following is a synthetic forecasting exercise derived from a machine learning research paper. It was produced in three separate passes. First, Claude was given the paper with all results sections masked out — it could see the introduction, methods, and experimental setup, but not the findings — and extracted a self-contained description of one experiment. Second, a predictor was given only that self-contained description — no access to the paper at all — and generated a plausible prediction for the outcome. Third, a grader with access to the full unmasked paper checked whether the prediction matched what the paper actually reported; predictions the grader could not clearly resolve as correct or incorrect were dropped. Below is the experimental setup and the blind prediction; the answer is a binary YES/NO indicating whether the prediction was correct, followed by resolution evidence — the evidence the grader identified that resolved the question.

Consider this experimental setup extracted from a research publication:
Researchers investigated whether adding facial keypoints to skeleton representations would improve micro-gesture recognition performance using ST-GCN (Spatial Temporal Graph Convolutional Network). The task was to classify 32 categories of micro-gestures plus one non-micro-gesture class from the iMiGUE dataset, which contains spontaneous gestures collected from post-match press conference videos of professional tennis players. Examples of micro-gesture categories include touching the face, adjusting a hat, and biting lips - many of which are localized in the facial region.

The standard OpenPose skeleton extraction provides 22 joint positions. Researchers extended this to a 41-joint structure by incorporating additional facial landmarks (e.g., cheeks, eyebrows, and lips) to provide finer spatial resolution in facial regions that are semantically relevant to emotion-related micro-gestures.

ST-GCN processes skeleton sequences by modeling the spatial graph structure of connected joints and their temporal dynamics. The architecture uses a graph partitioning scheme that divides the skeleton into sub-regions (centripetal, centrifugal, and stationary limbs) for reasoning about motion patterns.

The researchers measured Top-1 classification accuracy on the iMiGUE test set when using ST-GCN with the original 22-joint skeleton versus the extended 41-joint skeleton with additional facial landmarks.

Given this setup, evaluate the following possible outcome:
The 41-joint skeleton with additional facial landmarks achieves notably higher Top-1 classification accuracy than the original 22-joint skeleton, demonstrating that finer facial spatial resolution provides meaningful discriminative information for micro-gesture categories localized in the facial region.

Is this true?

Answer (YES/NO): NO